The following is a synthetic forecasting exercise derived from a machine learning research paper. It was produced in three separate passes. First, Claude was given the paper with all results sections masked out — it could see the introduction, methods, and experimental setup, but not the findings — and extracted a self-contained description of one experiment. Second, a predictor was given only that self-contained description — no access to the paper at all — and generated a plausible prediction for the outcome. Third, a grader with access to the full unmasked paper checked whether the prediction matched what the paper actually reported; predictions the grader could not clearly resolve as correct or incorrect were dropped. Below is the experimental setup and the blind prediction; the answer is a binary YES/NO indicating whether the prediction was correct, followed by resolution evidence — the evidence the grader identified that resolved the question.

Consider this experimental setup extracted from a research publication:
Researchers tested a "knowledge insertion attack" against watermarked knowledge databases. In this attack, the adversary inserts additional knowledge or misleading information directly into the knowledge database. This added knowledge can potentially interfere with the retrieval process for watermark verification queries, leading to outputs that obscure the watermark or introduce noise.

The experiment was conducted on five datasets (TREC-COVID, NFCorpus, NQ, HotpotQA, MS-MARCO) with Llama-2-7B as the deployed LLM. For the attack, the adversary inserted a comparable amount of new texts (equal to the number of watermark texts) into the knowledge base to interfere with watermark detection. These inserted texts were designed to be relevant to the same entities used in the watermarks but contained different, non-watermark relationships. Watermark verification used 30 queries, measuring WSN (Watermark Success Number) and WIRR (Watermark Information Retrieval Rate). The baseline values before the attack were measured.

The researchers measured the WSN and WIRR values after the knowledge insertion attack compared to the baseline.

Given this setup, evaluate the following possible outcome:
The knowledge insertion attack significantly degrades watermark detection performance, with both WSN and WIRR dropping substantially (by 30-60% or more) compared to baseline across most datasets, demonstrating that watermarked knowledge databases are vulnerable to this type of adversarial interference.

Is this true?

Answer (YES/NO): NO